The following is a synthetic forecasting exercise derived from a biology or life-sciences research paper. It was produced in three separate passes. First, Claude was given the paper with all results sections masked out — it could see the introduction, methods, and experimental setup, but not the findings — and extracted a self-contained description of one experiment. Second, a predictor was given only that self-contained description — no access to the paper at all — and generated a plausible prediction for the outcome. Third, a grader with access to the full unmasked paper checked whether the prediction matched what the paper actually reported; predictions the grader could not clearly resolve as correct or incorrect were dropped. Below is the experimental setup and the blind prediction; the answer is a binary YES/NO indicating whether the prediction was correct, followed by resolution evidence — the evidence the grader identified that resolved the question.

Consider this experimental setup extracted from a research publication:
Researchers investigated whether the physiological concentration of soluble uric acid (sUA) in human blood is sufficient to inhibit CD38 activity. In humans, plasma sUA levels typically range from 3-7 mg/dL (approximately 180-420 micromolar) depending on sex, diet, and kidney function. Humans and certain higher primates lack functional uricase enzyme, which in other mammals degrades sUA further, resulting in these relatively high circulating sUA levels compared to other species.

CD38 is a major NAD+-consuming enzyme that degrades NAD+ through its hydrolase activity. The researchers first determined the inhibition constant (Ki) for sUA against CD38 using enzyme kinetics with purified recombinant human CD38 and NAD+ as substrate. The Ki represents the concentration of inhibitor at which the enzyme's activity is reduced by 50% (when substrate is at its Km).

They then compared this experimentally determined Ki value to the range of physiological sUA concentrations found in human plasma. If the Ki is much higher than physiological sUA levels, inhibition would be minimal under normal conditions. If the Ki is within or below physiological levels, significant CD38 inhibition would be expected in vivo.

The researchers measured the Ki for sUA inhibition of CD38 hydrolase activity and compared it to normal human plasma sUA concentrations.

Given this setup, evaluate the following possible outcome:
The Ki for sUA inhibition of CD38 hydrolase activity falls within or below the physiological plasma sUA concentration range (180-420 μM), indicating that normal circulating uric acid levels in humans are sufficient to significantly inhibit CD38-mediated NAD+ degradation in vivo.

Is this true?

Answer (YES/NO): YES